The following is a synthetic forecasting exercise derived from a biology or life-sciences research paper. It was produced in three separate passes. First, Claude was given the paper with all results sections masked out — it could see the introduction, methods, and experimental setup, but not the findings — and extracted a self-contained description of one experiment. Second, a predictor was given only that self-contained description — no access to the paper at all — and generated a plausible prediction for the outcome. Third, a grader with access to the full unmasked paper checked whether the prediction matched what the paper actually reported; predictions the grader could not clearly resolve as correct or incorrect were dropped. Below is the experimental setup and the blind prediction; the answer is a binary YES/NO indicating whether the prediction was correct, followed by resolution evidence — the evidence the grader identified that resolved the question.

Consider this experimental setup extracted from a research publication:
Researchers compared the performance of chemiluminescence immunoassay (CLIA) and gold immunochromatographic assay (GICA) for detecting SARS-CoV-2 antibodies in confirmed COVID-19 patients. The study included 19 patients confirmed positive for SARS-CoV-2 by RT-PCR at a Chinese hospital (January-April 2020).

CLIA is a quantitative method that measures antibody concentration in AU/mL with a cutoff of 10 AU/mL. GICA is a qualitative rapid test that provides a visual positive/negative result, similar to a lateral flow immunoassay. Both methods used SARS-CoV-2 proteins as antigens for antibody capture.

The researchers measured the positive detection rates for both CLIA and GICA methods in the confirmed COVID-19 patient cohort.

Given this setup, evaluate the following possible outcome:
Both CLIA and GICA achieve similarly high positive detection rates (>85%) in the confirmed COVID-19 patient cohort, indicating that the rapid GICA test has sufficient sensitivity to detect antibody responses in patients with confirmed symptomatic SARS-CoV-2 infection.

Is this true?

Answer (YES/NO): NO